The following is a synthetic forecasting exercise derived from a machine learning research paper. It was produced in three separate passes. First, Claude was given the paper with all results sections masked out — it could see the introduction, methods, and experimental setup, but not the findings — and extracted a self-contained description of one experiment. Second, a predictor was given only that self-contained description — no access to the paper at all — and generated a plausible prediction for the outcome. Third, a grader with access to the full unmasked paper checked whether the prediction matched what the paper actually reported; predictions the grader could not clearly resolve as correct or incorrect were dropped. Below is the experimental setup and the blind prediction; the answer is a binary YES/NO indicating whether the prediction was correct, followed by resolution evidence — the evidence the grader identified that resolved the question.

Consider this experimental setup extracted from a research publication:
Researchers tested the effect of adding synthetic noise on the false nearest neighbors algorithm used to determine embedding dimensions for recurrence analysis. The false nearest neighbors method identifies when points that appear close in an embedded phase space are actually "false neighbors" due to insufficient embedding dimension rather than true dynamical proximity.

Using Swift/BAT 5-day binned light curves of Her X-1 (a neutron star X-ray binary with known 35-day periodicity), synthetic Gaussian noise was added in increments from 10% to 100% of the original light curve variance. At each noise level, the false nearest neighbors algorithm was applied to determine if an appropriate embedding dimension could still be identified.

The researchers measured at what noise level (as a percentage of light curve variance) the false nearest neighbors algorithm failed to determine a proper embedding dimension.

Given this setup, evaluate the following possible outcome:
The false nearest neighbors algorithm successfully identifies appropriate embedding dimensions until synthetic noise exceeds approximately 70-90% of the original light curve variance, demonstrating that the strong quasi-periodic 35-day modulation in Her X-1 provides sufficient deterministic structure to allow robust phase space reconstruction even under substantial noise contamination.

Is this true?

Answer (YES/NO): NO